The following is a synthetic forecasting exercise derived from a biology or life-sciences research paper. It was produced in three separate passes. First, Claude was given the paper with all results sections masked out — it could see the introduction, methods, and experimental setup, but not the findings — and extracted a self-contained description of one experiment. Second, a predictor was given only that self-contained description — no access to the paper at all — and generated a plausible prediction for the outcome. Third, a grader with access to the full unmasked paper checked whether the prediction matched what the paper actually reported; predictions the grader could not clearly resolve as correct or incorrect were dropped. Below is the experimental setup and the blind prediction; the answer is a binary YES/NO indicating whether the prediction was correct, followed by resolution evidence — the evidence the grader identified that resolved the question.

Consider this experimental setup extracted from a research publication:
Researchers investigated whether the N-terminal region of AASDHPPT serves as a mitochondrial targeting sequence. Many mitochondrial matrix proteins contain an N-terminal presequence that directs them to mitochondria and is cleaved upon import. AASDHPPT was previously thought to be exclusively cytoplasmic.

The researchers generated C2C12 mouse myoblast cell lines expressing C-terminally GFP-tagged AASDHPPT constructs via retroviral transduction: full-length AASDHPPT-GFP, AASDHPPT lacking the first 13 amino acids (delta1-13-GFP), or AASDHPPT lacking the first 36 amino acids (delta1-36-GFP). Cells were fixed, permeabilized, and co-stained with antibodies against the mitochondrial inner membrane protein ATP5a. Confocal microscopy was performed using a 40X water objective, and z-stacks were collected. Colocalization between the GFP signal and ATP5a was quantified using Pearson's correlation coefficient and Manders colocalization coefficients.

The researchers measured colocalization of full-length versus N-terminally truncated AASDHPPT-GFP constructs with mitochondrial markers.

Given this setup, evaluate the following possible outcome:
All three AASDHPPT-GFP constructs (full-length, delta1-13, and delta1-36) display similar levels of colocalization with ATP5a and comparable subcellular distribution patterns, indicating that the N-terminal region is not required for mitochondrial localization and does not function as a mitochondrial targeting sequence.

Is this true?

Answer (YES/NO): NO